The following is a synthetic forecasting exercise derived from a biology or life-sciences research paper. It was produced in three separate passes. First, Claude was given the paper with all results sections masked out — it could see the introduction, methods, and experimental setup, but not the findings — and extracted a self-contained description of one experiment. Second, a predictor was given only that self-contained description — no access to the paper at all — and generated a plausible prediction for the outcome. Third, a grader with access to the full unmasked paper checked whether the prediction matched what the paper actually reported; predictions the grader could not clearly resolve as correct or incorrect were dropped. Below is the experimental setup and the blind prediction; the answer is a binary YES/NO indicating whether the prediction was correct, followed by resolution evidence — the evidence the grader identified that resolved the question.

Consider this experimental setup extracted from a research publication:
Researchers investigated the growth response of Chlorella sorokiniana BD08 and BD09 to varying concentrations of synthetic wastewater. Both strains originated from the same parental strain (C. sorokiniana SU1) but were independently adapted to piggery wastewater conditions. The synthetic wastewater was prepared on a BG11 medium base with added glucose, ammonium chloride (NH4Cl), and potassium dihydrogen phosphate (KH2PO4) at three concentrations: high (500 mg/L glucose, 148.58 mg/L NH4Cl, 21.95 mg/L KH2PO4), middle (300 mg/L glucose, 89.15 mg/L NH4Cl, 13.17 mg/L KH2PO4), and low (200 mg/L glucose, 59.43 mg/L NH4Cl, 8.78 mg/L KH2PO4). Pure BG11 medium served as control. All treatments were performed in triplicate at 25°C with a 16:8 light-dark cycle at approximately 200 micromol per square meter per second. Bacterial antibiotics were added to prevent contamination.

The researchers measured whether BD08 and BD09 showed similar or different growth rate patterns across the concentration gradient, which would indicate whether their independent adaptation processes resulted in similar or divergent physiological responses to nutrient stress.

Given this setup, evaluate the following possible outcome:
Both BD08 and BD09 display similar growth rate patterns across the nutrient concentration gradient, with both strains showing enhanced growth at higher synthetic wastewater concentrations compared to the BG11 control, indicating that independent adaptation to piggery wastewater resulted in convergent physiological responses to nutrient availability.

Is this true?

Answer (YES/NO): NO